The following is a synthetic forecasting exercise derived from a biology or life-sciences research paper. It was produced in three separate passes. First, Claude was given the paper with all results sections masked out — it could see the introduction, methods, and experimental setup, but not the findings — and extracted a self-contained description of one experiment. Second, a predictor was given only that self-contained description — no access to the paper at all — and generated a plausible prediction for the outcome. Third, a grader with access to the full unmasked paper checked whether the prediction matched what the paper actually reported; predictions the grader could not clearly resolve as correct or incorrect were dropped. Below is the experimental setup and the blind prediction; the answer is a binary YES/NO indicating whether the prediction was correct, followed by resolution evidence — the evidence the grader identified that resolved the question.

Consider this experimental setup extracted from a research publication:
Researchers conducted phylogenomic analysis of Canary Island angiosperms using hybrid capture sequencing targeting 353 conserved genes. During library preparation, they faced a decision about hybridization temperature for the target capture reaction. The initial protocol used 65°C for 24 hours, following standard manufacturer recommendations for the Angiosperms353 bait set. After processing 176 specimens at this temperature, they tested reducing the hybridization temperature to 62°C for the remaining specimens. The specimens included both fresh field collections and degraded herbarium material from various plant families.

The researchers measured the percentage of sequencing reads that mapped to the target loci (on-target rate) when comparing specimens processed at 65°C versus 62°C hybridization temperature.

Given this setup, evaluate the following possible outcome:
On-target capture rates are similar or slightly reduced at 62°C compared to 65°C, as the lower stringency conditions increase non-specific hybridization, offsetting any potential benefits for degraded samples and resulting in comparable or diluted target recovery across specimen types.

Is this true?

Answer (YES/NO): NO